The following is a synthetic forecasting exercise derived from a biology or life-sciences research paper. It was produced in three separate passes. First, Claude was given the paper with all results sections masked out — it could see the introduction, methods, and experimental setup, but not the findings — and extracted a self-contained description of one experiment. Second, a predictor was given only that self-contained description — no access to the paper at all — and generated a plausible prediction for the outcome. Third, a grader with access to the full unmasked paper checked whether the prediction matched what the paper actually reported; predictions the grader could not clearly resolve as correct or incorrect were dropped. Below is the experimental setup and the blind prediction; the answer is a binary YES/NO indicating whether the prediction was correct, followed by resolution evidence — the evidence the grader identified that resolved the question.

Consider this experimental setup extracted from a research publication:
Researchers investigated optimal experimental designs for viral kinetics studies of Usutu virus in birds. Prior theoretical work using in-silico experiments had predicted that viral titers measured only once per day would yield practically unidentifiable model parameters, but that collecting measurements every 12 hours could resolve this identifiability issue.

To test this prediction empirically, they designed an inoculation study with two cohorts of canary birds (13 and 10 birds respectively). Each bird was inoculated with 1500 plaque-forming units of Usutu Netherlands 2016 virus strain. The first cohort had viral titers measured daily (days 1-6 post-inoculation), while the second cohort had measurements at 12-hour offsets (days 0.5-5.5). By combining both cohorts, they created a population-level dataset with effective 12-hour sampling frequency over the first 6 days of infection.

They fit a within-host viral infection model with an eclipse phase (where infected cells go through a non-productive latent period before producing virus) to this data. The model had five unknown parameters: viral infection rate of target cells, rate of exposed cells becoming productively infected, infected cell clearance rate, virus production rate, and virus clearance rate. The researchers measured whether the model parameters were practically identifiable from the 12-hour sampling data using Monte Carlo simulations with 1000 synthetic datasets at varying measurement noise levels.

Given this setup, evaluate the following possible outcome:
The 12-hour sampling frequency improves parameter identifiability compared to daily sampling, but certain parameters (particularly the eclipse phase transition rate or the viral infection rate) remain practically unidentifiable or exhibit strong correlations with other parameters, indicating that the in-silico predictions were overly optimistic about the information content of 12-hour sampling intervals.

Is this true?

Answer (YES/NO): NO